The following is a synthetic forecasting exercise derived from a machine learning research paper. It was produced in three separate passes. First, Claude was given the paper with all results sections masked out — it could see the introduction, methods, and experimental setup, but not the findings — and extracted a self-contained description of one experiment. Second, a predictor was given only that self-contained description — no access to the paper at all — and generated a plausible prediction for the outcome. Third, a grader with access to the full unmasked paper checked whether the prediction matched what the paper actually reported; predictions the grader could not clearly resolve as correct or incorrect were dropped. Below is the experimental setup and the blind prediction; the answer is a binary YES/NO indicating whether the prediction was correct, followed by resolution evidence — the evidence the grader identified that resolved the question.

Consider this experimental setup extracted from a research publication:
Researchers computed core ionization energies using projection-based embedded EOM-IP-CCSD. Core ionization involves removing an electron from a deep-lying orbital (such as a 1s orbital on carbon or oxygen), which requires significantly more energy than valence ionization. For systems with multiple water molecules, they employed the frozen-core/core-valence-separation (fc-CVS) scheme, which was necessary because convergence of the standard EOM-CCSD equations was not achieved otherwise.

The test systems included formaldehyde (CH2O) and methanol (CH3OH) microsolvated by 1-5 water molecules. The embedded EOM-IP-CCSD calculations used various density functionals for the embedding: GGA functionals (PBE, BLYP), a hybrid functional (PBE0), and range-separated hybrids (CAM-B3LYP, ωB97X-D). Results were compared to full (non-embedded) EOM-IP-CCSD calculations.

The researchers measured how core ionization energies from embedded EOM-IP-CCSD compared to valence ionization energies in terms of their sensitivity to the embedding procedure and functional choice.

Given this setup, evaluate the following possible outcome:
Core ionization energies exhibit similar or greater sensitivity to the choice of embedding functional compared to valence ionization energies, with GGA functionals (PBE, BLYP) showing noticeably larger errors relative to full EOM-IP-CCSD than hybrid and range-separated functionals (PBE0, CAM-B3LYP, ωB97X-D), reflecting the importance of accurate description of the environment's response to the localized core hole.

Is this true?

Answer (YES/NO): NO